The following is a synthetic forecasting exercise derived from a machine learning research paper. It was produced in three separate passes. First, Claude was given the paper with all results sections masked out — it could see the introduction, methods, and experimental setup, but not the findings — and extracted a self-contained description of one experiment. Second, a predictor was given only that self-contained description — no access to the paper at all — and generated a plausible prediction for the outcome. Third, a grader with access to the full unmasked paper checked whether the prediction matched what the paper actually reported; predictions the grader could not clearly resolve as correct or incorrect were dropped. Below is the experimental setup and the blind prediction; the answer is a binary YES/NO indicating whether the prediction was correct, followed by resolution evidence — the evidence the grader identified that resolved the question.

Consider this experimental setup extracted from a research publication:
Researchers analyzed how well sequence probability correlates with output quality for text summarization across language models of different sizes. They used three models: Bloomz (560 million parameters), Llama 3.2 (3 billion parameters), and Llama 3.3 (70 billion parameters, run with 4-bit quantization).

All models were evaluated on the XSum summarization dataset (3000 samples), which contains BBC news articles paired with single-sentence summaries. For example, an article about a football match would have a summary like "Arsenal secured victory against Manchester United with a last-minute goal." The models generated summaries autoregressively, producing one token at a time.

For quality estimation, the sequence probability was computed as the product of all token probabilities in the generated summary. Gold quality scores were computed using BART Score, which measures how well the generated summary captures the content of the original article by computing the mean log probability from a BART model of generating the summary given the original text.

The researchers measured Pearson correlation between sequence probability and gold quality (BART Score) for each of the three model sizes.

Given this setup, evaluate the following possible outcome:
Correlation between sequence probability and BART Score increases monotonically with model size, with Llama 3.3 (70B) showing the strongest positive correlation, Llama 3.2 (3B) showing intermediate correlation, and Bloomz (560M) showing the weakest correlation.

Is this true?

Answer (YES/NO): NO